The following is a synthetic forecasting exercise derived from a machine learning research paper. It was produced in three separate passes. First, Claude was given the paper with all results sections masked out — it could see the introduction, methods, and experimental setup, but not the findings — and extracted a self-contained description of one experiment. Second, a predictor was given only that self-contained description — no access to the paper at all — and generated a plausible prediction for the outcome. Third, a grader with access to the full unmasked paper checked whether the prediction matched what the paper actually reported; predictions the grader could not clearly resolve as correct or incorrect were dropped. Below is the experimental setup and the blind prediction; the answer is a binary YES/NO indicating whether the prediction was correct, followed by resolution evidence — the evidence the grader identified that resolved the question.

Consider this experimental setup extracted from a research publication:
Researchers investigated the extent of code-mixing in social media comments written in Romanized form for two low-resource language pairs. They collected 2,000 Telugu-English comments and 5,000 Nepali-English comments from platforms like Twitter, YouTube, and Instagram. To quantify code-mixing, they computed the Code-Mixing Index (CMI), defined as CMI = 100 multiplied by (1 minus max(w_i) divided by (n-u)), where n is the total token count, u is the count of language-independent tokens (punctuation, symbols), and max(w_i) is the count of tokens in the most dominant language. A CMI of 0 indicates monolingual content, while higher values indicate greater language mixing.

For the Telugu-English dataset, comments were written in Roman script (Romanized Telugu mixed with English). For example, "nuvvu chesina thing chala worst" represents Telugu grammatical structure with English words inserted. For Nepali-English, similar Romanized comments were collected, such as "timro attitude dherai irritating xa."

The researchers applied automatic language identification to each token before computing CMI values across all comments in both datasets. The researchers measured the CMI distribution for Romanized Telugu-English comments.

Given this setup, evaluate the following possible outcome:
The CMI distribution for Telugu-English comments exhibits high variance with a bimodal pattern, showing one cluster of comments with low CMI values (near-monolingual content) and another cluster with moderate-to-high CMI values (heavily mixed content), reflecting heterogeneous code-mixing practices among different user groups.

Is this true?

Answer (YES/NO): NO